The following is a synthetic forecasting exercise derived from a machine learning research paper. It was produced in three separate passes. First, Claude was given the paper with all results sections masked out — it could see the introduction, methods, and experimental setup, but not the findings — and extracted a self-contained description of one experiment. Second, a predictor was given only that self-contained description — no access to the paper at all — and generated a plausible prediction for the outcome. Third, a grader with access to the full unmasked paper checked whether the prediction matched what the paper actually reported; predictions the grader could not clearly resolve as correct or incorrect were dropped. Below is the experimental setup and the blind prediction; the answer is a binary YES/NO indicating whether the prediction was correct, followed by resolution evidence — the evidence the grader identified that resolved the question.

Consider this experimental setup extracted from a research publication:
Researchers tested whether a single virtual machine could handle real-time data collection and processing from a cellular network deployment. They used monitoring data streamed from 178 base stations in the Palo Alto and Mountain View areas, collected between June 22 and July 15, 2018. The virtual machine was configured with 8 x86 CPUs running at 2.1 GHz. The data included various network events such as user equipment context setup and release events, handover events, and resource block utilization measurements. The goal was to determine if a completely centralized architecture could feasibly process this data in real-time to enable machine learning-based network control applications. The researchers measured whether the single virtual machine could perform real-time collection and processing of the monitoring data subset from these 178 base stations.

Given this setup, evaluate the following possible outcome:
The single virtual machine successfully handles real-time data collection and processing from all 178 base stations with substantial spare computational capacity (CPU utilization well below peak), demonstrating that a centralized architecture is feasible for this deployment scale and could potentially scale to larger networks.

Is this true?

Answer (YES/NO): NO